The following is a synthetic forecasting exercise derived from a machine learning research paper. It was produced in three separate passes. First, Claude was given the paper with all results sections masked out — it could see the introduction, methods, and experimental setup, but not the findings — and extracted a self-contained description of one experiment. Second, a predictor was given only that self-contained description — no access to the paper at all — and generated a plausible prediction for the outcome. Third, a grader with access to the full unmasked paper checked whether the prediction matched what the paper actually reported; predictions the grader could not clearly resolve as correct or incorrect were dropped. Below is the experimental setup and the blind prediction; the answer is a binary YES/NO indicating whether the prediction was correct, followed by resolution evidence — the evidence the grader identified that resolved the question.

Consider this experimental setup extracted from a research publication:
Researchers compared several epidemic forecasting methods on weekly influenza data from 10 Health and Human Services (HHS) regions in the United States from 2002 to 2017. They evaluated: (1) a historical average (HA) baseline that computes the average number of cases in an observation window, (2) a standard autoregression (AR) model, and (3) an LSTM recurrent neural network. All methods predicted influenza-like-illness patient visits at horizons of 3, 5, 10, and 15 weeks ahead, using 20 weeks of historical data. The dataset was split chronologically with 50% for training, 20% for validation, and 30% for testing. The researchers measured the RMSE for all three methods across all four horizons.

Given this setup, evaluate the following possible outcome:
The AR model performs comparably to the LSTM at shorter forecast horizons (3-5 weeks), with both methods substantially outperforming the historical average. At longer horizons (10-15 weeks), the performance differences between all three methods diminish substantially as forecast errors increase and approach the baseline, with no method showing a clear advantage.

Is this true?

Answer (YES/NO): NO